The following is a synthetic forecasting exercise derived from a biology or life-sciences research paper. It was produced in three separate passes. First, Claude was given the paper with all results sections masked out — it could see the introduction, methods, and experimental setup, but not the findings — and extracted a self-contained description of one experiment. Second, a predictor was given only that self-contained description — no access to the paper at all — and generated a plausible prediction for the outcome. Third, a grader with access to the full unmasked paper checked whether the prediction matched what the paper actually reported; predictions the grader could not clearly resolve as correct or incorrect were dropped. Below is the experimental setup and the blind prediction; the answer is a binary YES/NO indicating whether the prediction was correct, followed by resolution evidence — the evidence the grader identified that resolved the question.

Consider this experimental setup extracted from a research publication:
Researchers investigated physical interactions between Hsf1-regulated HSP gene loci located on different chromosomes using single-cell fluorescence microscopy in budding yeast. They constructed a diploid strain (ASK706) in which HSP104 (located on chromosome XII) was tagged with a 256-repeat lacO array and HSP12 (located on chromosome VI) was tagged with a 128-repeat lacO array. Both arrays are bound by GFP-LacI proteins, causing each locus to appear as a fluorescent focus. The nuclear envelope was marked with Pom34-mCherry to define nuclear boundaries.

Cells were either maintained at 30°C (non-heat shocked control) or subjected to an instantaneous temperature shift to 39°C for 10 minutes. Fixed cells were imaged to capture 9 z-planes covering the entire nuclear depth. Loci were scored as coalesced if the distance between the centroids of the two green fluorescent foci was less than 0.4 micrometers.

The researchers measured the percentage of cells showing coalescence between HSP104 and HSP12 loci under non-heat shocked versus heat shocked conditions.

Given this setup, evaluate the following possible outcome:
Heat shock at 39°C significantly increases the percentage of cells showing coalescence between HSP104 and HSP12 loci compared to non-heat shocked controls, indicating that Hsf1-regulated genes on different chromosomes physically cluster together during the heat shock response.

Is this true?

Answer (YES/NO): YES